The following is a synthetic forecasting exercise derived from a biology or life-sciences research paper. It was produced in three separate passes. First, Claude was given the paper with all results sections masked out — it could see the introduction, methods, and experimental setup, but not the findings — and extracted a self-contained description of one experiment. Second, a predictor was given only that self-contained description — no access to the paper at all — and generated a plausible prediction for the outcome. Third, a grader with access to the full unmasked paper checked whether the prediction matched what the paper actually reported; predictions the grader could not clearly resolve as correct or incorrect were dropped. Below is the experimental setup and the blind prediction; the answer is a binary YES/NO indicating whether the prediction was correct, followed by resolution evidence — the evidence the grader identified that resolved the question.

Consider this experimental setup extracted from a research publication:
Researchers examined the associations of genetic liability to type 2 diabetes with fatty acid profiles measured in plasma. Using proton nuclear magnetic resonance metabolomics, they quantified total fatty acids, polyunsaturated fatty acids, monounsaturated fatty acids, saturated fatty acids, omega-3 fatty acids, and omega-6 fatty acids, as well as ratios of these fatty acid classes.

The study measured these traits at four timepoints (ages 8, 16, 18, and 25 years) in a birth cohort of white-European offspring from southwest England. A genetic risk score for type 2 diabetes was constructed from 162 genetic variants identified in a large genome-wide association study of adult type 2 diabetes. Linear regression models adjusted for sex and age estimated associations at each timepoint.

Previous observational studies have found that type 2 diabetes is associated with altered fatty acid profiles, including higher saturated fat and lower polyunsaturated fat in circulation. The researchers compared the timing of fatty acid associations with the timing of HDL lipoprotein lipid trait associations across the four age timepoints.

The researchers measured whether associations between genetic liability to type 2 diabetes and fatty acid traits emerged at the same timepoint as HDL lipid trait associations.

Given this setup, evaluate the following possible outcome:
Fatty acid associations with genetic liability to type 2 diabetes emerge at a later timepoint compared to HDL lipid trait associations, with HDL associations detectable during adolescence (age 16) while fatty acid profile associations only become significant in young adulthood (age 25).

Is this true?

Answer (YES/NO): NO